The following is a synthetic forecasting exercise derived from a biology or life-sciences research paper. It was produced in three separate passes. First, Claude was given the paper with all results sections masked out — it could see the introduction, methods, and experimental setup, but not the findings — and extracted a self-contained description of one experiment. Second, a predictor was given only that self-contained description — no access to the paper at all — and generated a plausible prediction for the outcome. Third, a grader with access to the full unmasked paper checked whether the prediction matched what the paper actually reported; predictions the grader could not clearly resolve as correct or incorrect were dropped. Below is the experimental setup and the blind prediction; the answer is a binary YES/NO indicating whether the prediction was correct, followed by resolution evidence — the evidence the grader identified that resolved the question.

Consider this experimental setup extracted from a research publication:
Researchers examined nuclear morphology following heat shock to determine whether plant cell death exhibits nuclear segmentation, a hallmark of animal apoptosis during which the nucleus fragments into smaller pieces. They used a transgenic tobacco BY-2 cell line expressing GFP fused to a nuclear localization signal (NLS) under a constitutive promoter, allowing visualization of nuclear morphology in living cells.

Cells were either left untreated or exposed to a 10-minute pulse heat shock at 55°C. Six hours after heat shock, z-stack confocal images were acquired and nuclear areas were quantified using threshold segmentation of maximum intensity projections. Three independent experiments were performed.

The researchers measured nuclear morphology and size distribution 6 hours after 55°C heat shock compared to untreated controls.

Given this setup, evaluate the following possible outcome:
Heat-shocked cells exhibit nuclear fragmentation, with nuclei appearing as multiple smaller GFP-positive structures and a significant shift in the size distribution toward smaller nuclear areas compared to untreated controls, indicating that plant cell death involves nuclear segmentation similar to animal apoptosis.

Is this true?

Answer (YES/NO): NO